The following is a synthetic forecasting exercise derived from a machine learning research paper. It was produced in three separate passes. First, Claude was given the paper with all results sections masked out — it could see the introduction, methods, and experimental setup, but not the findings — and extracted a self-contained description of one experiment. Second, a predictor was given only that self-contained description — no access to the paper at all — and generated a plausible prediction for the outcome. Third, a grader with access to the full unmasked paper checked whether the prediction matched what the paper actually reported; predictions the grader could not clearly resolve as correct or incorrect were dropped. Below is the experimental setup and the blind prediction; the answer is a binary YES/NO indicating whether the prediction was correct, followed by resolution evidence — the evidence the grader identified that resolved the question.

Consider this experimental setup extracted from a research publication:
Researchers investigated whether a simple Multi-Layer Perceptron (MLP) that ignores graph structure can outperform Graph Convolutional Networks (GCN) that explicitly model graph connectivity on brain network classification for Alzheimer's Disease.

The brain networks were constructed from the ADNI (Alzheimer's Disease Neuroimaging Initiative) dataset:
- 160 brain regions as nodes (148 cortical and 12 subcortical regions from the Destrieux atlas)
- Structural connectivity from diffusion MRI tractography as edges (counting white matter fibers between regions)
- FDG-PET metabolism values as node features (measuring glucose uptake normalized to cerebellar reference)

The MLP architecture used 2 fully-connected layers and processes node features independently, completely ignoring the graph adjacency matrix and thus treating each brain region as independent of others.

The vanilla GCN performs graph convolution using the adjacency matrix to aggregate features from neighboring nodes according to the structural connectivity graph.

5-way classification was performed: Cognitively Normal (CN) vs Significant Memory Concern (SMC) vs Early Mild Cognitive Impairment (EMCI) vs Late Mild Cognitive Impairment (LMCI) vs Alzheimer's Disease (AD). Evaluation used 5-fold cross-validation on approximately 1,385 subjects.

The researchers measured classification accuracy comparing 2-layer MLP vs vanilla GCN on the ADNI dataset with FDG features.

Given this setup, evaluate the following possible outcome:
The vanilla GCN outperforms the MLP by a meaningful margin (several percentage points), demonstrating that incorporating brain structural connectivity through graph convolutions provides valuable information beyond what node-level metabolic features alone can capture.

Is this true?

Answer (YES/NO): NO